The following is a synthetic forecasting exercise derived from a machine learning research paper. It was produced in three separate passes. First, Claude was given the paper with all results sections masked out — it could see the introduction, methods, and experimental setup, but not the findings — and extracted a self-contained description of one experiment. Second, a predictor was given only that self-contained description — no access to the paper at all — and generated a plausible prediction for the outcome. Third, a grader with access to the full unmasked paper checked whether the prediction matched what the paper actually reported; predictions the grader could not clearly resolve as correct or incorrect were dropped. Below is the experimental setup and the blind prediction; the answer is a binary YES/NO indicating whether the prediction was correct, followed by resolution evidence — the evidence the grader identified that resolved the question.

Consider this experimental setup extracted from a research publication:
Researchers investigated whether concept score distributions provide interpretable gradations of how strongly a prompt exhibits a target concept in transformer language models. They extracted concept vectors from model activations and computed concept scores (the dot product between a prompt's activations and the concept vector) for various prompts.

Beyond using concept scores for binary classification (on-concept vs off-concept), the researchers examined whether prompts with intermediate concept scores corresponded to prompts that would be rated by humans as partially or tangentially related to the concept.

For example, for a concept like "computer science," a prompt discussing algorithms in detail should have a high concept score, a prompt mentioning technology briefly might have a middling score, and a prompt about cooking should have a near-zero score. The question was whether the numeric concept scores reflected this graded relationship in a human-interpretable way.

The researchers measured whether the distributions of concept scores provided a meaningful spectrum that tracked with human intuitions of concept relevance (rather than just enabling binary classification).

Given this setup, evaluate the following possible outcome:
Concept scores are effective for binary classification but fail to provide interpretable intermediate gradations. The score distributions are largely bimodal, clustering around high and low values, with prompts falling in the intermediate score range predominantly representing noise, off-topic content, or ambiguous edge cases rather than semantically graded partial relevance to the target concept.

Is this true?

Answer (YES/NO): NO